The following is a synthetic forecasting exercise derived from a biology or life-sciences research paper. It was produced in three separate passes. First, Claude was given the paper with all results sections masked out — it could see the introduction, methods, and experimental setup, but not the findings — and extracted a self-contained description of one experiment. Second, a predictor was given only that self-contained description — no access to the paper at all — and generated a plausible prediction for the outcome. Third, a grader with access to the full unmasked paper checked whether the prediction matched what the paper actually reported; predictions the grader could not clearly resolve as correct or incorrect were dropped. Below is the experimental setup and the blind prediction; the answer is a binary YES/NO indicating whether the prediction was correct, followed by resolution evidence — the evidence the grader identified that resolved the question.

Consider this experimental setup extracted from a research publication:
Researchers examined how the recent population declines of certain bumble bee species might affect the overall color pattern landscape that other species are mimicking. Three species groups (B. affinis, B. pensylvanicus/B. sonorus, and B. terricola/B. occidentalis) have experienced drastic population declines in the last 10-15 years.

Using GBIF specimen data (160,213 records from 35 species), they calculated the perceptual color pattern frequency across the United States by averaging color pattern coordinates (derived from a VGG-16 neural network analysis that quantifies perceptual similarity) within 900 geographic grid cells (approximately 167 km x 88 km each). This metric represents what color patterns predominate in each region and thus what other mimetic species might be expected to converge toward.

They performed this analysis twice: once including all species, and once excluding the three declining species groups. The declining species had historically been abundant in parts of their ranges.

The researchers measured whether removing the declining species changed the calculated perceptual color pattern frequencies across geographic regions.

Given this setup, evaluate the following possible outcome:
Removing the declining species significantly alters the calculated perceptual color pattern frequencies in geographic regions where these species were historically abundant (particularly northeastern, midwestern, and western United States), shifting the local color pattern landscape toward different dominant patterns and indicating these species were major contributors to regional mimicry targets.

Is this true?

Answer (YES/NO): NO